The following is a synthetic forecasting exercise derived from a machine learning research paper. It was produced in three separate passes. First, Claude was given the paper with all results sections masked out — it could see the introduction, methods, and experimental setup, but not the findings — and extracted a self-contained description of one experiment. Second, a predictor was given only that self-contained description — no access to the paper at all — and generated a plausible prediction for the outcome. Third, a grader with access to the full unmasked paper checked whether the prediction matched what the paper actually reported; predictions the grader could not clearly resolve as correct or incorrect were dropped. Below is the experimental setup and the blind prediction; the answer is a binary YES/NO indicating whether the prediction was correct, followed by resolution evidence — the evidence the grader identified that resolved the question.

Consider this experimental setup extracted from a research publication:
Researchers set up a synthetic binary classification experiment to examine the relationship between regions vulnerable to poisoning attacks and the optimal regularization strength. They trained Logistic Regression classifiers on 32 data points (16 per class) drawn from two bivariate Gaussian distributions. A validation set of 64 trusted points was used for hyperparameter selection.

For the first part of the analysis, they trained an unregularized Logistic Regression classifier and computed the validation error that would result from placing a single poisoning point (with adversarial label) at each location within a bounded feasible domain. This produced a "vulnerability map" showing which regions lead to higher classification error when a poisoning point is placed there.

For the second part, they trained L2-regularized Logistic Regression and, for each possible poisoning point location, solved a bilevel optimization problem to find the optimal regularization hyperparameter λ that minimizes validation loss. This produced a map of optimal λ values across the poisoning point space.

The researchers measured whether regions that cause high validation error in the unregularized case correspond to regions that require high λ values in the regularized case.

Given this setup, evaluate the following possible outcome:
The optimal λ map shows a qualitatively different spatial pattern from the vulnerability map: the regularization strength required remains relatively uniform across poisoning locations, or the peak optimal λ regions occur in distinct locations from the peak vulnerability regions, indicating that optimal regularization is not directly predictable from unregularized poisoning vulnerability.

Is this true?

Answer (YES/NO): NO